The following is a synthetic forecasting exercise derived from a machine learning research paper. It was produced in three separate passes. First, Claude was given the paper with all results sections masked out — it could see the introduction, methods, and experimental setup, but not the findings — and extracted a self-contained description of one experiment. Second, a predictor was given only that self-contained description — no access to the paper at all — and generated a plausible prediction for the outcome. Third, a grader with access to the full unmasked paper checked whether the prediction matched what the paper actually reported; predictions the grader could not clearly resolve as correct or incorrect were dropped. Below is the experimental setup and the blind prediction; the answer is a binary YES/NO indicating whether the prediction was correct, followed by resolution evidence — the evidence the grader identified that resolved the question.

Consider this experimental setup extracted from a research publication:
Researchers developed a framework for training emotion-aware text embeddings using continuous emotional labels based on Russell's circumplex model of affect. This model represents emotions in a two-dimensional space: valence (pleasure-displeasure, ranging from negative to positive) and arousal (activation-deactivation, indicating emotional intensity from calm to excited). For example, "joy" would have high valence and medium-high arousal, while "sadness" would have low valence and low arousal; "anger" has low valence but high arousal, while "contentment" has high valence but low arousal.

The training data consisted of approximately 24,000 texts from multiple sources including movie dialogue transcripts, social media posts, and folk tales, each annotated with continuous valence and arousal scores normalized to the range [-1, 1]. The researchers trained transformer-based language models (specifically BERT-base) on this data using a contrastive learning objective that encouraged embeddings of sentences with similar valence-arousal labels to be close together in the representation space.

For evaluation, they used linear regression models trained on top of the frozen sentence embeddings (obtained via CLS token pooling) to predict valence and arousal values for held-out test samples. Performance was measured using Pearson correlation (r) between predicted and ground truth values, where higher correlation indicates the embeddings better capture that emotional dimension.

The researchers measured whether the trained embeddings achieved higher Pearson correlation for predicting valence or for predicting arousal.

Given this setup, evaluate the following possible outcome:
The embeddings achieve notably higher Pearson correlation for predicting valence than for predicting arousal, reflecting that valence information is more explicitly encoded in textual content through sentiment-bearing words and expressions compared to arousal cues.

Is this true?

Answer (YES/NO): YES